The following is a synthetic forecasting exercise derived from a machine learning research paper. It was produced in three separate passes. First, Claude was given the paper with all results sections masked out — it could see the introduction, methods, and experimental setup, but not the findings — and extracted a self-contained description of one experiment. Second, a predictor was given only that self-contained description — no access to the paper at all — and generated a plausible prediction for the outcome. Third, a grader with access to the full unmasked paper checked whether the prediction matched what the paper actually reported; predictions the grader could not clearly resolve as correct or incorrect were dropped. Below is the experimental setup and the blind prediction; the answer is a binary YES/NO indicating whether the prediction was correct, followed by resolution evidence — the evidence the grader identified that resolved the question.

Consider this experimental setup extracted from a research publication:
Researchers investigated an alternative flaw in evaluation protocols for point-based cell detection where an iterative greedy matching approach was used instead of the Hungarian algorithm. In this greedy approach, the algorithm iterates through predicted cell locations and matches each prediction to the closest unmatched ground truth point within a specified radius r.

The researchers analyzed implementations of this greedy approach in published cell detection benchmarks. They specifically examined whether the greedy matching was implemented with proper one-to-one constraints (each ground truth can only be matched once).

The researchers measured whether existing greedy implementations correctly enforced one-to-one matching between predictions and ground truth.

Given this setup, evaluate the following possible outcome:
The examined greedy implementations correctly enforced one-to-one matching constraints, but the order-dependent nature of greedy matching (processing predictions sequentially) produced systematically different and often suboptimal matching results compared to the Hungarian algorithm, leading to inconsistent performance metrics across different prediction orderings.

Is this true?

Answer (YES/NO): NO